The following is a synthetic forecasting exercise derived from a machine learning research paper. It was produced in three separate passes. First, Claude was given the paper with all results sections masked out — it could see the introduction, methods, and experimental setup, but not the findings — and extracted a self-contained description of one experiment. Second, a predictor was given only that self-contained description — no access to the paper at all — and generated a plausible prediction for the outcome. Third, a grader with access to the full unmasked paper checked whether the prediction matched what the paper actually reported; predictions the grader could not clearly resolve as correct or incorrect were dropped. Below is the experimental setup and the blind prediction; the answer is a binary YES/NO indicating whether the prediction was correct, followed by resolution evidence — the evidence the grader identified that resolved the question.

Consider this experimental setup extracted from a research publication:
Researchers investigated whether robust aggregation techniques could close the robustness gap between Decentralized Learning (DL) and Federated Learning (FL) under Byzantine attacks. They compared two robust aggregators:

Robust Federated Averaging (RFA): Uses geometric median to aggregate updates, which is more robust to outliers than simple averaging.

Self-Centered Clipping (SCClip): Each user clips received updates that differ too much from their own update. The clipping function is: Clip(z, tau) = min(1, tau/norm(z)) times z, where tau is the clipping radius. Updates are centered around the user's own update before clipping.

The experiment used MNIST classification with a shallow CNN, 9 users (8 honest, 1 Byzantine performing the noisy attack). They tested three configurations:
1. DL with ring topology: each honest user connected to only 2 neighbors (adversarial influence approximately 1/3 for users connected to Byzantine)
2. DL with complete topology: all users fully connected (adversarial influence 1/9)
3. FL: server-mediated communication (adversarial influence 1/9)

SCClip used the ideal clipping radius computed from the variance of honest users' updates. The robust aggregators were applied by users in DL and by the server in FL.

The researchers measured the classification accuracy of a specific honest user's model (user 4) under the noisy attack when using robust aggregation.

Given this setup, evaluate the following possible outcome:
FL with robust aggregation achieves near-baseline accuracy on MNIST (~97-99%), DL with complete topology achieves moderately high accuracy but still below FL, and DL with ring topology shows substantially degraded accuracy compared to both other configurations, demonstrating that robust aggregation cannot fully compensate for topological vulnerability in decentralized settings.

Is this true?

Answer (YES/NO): NO